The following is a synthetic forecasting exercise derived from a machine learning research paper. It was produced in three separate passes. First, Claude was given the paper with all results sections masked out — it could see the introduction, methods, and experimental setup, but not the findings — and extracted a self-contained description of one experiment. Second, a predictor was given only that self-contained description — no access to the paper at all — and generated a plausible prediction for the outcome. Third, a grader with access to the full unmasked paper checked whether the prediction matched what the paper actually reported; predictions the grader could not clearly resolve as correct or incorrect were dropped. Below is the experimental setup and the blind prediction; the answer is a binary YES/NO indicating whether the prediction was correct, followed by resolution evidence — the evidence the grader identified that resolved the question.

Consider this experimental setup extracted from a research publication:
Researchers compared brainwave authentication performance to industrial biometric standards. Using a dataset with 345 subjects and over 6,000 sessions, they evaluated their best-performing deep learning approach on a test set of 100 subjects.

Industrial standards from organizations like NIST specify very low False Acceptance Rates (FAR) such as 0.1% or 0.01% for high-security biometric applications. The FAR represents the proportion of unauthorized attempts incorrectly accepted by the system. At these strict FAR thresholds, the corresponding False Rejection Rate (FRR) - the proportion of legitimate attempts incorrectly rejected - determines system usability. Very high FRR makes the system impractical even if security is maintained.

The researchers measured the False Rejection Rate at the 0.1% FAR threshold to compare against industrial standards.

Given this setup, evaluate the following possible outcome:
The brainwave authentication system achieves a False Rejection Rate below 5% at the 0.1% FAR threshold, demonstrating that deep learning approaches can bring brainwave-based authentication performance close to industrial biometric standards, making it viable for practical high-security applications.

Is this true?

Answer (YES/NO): NO